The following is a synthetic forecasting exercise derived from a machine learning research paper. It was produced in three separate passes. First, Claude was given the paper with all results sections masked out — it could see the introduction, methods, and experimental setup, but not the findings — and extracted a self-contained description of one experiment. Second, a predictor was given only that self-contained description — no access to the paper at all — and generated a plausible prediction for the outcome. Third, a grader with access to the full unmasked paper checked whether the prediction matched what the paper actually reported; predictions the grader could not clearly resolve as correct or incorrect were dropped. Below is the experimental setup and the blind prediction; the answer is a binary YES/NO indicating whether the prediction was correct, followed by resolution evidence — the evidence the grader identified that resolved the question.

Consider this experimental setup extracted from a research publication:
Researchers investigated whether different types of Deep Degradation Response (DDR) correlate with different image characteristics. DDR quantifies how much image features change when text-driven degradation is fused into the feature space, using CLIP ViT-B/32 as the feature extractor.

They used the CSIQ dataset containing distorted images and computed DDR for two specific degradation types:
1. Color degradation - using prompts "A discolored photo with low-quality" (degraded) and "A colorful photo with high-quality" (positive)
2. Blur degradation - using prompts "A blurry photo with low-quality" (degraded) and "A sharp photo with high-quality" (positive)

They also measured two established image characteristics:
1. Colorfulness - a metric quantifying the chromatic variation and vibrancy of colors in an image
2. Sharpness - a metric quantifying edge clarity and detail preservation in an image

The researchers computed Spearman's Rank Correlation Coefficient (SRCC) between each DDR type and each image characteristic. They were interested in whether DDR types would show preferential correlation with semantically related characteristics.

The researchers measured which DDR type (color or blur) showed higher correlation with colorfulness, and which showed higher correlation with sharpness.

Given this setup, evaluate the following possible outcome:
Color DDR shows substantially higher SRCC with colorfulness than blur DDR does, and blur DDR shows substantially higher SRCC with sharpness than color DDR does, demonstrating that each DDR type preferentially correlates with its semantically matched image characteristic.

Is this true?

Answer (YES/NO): YES